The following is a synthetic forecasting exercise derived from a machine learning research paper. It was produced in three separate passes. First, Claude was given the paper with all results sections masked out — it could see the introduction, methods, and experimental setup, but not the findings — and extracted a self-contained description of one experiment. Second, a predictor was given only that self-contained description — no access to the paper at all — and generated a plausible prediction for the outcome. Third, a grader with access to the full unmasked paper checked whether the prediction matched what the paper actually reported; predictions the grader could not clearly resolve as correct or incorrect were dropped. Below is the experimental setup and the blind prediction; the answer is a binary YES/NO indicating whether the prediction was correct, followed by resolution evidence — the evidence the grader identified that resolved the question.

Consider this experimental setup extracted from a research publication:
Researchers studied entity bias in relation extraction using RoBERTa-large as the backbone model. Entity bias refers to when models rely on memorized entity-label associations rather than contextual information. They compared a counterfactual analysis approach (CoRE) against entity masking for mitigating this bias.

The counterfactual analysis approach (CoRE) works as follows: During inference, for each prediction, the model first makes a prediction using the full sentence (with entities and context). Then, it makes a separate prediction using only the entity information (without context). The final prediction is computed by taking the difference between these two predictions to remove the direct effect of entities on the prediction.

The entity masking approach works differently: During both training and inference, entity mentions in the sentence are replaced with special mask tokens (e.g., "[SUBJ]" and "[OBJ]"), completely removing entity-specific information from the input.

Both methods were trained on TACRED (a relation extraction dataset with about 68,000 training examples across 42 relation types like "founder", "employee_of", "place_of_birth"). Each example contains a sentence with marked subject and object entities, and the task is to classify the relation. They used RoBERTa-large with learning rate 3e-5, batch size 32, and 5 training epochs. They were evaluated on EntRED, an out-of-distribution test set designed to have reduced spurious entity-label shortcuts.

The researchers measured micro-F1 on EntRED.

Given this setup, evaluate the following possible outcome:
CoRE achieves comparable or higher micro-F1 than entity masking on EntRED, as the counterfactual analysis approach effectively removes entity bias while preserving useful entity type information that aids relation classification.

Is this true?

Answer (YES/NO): NO